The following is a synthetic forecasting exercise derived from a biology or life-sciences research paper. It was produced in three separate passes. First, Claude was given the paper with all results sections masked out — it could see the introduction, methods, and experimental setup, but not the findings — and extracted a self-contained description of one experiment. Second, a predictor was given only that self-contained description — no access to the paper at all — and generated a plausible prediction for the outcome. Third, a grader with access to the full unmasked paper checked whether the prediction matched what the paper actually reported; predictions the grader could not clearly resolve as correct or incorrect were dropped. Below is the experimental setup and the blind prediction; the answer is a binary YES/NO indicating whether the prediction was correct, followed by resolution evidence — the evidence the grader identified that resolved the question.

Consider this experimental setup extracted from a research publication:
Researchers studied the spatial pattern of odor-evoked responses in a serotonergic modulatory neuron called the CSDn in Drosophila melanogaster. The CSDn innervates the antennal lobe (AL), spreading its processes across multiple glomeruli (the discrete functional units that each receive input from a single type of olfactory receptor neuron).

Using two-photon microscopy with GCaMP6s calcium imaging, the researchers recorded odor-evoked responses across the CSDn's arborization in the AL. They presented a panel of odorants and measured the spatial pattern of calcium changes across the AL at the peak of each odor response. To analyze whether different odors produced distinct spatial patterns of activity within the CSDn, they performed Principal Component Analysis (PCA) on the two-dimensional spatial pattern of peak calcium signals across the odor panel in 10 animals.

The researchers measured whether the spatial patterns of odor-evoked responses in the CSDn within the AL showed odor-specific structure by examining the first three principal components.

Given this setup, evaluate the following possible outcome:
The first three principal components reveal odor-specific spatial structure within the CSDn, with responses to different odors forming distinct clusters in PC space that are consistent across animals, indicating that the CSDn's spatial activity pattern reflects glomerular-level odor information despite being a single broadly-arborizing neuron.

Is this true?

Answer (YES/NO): NO